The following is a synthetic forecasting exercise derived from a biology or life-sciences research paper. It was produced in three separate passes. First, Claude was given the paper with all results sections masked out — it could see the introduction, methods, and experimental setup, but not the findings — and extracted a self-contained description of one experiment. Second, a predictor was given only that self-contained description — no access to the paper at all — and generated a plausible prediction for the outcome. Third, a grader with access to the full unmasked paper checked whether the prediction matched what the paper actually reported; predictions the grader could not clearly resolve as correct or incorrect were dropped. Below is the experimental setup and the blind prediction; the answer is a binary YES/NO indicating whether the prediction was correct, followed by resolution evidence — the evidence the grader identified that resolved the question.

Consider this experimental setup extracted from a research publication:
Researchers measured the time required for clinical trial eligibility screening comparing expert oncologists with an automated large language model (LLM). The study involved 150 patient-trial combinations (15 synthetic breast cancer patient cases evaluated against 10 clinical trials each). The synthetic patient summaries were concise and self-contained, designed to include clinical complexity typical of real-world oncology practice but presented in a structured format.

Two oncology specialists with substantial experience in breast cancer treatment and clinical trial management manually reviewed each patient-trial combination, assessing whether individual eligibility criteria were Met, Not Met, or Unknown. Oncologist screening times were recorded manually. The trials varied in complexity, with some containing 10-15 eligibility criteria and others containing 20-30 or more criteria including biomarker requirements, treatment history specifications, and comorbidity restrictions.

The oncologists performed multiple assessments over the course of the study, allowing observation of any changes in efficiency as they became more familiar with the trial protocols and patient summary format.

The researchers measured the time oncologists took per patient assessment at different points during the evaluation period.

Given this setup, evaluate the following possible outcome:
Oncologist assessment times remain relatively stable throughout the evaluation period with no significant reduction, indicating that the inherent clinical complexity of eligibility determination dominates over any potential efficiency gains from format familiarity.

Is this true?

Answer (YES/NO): NO